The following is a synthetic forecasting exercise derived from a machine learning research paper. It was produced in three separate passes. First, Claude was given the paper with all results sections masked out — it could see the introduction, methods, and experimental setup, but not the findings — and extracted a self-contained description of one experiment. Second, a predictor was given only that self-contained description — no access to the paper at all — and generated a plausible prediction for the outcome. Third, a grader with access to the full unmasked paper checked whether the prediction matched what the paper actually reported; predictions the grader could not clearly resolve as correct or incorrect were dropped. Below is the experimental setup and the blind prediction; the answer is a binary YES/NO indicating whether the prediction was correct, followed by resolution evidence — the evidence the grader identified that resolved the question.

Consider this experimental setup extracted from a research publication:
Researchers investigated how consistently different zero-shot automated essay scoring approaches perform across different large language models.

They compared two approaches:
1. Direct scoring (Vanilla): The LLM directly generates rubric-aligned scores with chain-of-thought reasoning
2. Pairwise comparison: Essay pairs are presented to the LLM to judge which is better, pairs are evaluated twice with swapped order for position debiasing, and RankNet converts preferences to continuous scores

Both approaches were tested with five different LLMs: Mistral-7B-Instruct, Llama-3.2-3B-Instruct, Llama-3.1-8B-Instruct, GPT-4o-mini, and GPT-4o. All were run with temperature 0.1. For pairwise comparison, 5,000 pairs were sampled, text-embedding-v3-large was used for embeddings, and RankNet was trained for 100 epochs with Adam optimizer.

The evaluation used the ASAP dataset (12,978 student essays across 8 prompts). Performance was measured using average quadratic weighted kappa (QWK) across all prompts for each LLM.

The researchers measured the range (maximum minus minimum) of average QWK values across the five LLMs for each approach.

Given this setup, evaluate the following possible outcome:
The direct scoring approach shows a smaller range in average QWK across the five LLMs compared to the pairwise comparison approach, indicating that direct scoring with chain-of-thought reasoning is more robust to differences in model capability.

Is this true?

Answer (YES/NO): NO